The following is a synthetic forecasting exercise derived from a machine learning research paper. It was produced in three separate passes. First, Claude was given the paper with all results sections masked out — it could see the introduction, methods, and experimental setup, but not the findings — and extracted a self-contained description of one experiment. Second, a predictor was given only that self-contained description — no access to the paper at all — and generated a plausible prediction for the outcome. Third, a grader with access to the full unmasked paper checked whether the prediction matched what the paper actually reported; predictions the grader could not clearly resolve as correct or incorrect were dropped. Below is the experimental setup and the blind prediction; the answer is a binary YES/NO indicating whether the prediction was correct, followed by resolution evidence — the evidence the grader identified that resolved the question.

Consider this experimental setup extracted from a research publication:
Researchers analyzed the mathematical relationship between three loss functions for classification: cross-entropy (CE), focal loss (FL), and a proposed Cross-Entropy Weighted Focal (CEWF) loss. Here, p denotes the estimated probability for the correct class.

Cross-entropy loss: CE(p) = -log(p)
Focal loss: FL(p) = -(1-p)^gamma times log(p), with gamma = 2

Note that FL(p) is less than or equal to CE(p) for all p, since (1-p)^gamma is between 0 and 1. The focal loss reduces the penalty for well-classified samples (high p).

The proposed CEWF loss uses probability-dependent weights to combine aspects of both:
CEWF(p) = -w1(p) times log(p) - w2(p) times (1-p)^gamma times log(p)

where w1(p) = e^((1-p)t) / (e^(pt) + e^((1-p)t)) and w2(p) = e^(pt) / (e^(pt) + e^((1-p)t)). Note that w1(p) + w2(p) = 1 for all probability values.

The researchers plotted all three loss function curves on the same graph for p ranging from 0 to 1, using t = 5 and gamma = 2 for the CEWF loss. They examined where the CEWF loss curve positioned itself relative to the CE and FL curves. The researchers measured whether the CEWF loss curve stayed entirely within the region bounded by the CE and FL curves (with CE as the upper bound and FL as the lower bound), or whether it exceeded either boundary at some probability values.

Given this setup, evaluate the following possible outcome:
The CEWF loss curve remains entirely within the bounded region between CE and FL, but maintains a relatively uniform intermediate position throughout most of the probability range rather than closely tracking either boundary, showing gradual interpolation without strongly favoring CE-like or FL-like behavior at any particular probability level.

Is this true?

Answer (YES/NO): NO